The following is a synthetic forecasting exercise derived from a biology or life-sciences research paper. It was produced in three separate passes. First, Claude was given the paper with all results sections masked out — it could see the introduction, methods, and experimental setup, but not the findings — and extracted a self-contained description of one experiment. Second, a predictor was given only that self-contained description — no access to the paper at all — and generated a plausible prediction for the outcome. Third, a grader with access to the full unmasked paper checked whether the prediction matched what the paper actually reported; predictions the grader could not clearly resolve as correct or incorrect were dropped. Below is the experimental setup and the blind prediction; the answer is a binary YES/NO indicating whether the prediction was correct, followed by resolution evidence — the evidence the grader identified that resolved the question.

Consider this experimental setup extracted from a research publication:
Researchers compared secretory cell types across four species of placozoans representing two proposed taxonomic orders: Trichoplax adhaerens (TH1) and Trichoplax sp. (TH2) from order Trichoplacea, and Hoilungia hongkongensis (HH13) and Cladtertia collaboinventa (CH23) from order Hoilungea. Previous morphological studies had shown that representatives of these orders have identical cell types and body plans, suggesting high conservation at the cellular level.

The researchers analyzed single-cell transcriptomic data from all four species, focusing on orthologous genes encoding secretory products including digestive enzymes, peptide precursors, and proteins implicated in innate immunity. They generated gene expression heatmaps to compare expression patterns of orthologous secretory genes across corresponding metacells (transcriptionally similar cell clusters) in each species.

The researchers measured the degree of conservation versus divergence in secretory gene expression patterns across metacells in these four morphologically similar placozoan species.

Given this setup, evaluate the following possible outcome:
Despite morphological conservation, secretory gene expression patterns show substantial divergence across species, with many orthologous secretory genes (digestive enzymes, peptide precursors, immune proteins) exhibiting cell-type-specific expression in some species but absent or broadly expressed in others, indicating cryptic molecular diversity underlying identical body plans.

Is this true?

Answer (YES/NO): NO